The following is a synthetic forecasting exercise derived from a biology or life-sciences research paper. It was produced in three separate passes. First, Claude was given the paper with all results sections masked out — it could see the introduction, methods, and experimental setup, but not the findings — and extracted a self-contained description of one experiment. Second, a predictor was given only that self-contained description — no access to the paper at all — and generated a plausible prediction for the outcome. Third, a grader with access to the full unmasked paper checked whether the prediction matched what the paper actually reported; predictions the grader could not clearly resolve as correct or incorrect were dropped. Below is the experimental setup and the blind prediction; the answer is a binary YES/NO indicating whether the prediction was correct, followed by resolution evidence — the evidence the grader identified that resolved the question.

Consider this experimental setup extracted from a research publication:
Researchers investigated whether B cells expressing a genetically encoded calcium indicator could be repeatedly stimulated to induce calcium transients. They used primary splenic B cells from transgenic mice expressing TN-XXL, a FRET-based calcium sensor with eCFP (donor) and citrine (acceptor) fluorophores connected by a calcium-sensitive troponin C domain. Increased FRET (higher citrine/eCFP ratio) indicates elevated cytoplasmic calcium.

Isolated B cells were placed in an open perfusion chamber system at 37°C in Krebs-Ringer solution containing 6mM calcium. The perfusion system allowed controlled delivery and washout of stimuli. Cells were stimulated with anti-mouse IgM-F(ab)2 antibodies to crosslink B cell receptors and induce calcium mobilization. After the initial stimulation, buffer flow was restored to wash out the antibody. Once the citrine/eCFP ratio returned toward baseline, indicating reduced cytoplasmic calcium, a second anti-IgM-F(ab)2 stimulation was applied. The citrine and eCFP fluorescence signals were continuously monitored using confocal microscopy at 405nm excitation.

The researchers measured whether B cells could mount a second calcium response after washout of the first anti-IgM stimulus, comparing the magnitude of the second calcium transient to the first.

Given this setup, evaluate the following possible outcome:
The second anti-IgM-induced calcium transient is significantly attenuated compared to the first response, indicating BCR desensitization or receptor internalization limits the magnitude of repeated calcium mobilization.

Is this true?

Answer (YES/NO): NO